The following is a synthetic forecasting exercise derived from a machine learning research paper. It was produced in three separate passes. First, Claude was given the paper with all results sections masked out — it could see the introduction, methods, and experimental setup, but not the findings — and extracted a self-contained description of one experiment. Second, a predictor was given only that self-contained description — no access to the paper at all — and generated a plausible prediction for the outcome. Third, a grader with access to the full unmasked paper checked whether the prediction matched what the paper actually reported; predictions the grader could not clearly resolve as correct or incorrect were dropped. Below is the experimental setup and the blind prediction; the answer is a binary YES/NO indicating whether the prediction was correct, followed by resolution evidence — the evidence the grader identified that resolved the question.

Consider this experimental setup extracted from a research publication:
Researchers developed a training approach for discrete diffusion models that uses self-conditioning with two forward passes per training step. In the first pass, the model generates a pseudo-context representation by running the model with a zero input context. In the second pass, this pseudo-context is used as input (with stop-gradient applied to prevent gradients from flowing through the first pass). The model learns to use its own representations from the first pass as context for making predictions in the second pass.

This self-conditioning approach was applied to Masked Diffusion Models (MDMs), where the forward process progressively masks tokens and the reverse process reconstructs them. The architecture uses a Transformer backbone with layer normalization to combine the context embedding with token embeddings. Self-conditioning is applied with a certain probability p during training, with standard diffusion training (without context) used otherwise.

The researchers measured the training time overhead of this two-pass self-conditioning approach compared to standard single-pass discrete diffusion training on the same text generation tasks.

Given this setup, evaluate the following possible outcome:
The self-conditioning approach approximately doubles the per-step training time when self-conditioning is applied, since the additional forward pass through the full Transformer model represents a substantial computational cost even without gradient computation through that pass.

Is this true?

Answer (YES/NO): NO